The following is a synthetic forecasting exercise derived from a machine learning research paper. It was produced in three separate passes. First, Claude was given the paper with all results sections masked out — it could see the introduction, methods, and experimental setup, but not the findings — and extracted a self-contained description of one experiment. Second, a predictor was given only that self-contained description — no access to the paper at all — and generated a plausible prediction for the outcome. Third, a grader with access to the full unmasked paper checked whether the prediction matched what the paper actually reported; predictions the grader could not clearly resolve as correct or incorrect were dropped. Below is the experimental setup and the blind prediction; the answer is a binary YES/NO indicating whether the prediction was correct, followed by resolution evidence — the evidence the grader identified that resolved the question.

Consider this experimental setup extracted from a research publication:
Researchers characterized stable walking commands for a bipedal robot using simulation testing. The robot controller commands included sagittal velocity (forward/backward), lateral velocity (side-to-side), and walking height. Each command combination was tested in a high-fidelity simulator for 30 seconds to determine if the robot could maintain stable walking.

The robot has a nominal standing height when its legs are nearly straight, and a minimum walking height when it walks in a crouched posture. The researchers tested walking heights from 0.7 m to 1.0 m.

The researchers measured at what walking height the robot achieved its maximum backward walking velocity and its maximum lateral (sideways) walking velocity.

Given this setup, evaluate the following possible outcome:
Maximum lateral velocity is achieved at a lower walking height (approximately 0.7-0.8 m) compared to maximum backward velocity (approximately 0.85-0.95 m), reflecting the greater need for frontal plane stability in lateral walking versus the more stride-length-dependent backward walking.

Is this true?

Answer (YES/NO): NO